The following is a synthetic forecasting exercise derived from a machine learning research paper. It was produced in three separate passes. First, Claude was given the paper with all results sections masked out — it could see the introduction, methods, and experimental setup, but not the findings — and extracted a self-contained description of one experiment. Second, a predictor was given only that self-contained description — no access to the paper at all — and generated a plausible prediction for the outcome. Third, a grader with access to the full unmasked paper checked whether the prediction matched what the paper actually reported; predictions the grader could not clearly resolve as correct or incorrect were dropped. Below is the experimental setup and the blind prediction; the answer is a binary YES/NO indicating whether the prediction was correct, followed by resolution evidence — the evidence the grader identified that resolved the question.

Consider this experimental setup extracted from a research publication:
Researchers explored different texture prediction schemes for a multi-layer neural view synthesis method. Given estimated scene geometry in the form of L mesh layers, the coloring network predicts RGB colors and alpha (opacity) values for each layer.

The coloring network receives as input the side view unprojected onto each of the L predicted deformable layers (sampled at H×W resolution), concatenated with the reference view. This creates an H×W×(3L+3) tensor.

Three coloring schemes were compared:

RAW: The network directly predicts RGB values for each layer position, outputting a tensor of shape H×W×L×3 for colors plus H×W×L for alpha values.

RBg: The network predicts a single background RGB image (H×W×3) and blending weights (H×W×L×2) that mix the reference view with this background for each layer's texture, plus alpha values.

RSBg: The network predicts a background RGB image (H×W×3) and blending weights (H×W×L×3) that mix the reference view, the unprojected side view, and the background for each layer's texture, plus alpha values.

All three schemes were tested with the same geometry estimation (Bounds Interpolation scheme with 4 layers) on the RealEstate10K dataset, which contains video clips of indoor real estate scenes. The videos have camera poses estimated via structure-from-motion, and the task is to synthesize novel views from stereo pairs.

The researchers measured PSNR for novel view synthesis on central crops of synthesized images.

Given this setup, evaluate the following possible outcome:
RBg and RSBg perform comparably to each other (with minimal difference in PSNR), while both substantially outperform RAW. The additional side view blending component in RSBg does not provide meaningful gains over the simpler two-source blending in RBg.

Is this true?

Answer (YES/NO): NO